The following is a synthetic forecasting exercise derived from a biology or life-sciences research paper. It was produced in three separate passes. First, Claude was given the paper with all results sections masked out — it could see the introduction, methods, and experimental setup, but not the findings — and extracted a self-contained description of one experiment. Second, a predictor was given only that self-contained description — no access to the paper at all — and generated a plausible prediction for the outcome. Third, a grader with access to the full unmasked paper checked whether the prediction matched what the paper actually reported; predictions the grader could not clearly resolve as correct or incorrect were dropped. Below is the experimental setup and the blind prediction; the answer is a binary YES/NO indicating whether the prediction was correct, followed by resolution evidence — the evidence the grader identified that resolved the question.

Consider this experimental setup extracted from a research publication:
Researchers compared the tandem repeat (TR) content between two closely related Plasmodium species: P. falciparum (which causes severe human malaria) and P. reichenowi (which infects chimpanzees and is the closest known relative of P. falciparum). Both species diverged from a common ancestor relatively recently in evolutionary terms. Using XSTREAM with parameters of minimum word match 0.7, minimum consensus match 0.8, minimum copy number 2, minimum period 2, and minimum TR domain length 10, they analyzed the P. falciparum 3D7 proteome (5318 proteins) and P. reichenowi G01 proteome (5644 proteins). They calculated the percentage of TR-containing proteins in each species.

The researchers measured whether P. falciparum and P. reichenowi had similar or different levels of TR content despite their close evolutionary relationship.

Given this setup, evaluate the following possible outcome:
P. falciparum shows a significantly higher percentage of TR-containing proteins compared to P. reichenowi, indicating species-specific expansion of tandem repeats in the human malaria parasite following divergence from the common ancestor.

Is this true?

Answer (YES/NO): NO